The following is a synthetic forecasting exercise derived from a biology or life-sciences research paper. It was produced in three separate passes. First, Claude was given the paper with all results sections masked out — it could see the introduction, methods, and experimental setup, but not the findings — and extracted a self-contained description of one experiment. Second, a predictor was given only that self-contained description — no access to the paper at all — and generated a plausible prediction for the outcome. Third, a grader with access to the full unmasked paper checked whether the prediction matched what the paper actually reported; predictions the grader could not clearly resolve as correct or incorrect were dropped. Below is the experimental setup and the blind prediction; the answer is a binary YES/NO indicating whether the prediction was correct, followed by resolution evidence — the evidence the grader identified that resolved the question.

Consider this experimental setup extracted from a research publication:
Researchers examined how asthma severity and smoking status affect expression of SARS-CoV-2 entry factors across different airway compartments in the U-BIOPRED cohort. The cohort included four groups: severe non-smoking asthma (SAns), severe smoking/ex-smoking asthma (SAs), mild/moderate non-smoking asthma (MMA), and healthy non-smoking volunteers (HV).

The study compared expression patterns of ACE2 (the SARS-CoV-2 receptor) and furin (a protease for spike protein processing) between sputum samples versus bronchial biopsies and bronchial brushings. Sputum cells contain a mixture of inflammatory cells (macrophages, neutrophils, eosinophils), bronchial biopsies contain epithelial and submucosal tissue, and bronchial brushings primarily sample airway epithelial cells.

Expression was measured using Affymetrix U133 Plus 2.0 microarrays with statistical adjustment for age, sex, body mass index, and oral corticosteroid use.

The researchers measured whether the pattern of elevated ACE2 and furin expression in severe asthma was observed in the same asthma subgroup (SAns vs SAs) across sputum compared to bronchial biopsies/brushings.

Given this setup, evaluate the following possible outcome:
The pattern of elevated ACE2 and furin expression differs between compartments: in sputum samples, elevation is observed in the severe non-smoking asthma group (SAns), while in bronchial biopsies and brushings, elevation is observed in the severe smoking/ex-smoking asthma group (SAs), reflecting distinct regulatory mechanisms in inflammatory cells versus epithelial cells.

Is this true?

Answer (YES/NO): NO